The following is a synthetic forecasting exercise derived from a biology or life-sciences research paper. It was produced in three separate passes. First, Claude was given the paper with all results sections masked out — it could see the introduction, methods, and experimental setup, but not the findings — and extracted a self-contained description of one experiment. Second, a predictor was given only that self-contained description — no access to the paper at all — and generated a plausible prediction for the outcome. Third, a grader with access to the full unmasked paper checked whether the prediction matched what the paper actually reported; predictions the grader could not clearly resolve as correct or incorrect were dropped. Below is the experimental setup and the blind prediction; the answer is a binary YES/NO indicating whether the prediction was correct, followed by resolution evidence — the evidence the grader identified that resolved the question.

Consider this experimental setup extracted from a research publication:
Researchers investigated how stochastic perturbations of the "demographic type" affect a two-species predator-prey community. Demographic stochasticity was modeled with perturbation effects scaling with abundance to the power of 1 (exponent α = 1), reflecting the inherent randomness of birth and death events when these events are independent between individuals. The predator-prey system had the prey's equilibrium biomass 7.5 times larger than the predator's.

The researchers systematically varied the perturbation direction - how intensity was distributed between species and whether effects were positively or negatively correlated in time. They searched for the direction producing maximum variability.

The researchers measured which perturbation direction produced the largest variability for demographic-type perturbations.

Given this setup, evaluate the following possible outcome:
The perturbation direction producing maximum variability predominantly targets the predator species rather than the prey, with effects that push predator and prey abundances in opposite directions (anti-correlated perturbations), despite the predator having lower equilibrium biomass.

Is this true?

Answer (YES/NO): NO